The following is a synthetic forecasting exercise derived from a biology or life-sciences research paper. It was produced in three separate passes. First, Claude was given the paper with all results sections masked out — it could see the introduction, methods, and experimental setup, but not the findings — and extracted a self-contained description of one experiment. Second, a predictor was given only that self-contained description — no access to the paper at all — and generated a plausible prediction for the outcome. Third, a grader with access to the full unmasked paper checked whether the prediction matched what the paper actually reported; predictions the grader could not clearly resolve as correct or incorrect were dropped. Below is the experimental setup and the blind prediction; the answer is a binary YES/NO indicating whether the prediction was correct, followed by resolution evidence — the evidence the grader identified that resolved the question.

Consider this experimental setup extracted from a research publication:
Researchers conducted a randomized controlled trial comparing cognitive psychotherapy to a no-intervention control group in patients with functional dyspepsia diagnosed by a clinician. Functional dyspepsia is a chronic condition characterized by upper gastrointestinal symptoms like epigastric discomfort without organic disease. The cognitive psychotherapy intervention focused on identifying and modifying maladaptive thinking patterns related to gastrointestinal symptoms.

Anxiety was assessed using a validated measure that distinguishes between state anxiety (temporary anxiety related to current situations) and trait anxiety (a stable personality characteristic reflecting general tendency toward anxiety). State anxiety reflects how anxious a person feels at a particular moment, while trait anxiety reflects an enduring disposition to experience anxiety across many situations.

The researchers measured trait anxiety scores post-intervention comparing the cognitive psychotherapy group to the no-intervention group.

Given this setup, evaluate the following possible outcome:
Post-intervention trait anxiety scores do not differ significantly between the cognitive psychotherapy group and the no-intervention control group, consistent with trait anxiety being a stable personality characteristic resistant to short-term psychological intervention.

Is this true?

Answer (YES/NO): NO